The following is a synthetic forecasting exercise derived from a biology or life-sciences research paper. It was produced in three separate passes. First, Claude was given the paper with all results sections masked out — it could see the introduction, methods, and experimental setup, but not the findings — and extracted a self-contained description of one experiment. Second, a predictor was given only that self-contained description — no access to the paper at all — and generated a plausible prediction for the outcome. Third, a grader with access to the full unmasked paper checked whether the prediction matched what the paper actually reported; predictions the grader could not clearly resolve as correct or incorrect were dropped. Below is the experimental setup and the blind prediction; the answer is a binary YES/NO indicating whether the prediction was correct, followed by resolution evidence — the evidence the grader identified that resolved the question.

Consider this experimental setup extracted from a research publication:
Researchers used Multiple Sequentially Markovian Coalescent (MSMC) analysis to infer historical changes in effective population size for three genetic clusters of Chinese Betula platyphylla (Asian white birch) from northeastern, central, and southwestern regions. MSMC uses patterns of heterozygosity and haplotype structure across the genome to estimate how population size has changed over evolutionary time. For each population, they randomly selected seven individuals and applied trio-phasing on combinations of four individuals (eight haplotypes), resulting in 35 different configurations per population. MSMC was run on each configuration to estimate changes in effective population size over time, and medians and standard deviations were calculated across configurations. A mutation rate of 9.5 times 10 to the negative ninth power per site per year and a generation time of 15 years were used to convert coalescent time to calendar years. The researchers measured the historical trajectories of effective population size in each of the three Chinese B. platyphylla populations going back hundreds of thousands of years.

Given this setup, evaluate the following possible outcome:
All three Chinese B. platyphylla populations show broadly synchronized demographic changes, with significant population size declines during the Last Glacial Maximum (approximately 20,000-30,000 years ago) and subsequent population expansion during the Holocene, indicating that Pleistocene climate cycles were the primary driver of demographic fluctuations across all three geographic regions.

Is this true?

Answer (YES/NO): NO